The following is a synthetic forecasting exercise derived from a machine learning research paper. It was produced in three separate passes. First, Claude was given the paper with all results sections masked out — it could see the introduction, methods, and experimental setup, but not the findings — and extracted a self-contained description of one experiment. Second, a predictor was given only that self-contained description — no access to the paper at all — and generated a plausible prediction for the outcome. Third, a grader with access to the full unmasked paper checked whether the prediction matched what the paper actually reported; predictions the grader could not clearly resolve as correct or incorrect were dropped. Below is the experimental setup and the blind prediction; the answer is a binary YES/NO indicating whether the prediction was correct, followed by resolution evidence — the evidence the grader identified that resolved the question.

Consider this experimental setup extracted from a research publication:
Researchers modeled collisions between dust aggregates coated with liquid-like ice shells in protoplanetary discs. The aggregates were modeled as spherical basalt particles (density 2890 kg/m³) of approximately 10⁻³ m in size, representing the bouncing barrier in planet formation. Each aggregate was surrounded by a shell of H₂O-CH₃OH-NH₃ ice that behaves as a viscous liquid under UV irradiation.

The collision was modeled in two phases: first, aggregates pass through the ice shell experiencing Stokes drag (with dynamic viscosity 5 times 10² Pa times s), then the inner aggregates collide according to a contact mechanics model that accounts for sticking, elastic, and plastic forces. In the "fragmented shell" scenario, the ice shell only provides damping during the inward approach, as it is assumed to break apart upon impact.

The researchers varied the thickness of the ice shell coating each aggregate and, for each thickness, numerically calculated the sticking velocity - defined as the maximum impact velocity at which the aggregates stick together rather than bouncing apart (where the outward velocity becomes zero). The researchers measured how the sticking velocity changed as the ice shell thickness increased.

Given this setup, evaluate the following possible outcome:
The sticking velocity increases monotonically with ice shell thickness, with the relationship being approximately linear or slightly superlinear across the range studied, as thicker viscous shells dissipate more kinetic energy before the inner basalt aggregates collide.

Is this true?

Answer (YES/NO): NO